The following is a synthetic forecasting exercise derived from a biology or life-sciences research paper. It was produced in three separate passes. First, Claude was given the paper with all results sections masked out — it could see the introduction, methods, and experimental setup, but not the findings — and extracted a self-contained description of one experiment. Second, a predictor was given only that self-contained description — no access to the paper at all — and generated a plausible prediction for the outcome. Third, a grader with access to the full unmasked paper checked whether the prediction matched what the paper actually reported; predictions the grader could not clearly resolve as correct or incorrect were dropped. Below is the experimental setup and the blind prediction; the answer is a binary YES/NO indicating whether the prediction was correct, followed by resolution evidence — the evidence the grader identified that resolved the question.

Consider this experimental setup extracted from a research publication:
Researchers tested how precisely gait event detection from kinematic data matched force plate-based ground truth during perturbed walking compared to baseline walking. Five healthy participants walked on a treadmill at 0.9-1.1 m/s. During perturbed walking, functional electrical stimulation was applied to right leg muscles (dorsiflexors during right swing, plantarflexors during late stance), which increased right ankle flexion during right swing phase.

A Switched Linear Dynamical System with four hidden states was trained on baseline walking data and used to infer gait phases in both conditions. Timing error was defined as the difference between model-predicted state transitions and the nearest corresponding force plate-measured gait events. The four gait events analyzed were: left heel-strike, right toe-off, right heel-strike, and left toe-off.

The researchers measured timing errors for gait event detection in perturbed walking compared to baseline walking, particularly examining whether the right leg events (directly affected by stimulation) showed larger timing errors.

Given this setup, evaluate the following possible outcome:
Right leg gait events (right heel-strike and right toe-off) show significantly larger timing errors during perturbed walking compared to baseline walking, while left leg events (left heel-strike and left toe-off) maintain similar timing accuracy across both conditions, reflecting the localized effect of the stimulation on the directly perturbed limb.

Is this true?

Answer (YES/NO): NO